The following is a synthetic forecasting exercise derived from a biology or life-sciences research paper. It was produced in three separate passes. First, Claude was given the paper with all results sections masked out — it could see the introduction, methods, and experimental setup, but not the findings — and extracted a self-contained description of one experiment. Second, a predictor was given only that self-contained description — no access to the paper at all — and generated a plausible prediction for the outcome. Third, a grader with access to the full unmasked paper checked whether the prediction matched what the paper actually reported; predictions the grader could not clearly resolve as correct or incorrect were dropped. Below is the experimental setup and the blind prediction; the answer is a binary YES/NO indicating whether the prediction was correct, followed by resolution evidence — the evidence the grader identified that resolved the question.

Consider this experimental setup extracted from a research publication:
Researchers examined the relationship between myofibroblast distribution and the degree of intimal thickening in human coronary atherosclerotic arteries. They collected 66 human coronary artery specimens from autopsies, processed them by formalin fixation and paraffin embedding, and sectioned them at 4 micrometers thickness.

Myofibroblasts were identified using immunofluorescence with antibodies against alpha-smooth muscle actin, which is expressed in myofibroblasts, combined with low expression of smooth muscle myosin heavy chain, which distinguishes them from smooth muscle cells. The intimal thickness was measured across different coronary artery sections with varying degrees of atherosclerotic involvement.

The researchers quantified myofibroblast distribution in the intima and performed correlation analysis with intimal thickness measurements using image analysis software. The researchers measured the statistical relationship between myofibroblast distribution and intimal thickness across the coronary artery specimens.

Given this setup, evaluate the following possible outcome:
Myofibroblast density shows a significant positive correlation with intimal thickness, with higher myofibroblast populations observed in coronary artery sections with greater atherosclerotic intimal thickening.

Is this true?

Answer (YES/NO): YES